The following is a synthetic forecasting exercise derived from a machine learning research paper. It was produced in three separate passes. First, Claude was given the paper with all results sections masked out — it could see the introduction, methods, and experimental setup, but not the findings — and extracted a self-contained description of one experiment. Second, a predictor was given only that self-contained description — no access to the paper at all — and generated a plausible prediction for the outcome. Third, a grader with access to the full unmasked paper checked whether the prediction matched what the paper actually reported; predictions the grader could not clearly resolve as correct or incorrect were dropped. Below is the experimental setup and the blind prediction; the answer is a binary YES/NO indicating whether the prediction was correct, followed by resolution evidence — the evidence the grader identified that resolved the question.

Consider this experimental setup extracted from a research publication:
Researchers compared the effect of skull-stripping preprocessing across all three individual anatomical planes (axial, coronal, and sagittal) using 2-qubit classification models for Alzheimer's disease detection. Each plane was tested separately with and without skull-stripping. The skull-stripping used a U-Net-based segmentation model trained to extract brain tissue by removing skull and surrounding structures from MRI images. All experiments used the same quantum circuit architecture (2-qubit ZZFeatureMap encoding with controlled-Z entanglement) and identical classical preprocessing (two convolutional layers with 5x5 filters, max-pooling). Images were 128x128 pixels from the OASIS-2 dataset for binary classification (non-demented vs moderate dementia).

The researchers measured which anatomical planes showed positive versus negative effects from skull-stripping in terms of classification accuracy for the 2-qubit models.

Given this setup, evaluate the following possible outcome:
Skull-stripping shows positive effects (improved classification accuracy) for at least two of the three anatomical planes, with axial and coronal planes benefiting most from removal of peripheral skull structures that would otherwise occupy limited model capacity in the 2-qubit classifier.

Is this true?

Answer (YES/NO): NO